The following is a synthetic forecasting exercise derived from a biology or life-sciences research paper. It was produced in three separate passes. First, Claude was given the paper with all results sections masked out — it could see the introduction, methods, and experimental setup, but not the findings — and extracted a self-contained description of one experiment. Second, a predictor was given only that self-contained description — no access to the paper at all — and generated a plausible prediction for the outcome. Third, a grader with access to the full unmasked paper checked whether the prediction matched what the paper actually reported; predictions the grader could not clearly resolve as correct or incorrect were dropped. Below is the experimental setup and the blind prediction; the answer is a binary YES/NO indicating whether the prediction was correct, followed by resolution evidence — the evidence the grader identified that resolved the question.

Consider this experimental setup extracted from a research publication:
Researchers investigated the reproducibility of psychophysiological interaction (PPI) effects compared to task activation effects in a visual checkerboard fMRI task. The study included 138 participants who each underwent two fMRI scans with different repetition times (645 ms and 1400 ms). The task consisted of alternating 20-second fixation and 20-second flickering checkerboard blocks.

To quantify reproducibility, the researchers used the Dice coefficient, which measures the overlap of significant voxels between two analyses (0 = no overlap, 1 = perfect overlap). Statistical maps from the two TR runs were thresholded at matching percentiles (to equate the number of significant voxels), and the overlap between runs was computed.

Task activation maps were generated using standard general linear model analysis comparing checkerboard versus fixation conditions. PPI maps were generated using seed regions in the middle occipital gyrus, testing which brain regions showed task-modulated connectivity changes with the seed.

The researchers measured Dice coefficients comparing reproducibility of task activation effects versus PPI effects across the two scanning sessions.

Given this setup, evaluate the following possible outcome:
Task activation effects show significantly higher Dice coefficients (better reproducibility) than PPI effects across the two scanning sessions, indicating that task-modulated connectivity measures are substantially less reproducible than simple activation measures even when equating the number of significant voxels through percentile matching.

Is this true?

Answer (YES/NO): YES